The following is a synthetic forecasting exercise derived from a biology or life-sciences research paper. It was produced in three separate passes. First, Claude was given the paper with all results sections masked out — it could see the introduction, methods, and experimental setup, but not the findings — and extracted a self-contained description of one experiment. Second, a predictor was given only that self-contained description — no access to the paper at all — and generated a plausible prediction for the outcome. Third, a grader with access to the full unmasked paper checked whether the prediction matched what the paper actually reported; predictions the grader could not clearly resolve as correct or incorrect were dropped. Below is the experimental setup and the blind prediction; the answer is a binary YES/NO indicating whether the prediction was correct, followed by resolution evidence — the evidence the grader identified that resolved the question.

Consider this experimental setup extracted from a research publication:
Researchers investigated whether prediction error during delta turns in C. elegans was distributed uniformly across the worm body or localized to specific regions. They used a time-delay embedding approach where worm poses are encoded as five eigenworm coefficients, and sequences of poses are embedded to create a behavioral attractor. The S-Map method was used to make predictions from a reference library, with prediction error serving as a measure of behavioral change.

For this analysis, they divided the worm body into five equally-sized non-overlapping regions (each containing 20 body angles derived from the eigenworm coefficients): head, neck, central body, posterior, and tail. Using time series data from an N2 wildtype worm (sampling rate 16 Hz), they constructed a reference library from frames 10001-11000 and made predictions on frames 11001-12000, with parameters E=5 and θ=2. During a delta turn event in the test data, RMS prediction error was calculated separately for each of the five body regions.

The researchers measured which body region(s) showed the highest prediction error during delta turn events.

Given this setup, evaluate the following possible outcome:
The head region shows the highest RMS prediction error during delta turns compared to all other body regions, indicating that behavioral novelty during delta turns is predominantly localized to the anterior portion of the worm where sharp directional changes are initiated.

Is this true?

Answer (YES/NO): NO